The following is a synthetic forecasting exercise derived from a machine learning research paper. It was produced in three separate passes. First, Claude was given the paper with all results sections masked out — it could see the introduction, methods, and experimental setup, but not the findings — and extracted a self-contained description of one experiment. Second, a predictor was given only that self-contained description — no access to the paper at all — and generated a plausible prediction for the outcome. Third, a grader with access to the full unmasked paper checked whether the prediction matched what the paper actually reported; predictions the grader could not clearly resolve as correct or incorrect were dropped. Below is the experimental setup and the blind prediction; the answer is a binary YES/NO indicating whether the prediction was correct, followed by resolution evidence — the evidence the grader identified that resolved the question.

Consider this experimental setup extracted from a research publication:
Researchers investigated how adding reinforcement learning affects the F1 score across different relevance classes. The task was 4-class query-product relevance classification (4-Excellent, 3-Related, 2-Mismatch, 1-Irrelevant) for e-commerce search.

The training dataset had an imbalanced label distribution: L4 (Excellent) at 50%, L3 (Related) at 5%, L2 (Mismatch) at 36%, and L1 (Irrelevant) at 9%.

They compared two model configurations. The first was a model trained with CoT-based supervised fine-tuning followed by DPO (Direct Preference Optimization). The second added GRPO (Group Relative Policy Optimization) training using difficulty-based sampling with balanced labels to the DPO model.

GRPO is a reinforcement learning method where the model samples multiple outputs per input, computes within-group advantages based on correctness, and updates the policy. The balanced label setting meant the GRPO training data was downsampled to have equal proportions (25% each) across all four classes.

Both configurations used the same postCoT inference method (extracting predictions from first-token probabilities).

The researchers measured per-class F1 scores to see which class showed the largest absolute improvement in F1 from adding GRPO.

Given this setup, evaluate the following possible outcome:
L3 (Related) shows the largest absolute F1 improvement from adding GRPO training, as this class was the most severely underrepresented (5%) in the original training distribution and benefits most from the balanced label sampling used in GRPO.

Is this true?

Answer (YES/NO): YES